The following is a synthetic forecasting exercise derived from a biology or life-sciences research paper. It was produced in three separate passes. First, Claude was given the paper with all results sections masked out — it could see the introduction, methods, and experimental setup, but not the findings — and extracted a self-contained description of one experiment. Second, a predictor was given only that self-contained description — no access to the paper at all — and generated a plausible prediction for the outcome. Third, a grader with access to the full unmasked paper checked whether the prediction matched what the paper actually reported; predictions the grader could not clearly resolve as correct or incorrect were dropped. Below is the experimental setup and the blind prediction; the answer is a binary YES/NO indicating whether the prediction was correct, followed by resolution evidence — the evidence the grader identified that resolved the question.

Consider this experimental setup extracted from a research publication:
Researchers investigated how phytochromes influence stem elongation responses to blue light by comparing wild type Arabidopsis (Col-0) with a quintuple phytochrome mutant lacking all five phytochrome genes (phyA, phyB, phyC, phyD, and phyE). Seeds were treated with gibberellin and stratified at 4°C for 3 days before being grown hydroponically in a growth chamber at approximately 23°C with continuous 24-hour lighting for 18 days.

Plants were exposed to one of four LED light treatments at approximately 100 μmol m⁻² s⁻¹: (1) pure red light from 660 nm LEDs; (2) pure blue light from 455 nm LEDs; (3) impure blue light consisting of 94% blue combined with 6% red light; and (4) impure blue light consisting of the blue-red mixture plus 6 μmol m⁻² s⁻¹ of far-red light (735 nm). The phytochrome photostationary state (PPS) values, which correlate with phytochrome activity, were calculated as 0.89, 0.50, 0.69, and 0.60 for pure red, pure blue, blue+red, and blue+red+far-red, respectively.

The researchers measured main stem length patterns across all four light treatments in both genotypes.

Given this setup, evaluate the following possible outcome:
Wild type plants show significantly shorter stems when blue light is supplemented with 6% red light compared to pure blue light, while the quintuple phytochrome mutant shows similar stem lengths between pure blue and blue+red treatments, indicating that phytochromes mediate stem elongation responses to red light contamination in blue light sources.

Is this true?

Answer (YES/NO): NO